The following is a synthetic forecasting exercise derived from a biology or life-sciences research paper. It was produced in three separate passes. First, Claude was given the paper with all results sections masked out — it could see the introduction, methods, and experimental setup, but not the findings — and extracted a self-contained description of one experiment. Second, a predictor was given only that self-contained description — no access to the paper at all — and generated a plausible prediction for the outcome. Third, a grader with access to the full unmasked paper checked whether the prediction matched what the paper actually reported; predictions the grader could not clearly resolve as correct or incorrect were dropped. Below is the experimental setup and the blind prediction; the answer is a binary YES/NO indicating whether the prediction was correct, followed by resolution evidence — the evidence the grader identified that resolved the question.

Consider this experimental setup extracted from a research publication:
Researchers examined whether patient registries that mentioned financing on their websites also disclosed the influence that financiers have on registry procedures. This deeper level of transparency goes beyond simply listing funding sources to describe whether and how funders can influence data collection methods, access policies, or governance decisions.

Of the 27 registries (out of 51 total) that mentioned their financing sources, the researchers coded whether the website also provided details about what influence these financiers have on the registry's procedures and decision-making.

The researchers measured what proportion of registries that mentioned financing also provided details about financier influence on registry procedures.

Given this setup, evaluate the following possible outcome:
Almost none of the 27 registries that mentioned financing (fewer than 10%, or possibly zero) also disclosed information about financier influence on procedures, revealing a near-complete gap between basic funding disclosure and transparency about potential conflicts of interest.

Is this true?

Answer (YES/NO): NO